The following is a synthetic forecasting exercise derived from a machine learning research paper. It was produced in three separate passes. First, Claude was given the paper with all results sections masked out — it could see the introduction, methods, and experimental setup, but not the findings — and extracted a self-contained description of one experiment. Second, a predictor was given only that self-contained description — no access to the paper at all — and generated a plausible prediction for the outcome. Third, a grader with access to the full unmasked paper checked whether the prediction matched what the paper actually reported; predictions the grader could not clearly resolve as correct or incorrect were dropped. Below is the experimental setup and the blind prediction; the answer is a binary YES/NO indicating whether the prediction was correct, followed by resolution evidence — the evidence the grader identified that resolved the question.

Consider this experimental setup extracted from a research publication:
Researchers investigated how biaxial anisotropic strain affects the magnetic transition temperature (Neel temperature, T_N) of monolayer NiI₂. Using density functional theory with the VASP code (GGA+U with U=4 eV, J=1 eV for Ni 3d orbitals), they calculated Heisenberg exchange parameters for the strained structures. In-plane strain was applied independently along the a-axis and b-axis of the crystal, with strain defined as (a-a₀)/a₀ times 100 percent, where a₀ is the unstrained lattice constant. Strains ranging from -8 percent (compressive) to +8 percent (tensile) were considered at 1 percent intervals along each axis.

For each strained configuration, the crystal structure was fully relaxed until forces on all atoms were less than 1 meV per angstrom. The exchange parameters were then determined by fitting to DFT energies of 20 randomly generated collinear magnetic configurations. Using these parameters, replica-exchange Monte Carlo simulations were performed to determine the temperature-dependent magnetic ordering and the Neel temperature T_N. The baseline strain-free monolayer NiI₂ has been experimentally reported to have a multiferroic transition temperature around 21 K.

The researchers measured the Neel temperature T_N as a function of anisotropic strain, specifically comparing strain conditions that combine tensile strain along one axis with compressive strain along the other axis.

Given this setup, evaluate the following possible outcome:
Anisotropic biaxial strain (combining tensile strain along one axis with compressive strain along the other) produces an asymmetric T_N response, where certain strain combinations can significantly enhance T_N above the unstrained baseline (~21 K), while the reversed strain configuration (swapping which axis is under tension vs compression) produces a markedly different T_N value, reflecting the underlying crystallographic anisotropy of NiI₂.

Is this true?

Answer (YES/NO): NO